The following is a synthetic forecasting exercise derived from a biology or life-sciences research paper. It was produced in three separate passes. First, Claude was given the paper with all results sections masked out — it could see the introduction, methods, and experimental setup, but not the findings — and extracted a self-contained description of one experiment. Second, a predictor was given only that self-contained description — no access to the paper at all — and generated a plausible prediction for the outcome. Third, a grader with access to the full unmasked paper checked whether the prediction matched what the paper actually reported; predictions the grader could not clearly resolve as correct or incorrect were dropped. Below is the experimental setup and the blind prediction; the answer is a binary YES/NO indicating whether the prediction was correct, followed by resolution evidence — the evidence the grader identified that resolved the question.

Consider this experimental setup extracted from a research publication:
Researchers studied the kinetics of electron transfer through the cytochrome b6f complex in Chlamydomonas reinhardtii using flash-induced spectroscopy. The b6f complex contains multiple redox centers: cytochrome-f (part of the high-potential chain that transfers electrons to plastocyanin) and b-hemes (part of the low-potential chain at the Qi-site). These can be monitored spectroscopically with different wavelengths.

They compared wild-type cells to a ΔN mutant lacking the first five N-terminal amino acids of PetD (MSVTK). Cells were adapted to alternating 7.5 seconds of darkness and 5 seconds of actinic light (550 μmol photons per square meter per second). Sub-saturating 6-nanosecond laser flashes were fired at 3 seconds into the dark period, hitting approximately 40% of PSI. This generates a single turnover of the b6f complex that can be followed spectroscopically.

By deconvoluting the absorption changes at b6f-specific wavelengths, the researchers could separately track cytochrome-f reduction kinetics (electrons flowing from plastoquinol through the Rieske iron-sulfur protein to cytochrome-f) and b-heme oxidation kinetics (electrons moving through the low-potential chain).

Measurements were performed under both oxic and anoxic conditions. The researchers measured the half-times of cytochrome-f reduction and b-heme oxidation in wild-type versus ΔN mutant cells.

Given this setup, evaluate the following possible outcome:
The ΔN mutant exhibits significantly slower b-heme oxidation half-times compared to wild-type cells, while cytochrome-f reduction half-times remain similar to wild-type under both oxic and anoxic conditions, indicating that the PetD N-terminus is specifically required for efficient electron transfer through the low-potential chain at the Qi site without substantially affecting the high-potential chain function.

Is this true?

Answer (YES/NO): NO